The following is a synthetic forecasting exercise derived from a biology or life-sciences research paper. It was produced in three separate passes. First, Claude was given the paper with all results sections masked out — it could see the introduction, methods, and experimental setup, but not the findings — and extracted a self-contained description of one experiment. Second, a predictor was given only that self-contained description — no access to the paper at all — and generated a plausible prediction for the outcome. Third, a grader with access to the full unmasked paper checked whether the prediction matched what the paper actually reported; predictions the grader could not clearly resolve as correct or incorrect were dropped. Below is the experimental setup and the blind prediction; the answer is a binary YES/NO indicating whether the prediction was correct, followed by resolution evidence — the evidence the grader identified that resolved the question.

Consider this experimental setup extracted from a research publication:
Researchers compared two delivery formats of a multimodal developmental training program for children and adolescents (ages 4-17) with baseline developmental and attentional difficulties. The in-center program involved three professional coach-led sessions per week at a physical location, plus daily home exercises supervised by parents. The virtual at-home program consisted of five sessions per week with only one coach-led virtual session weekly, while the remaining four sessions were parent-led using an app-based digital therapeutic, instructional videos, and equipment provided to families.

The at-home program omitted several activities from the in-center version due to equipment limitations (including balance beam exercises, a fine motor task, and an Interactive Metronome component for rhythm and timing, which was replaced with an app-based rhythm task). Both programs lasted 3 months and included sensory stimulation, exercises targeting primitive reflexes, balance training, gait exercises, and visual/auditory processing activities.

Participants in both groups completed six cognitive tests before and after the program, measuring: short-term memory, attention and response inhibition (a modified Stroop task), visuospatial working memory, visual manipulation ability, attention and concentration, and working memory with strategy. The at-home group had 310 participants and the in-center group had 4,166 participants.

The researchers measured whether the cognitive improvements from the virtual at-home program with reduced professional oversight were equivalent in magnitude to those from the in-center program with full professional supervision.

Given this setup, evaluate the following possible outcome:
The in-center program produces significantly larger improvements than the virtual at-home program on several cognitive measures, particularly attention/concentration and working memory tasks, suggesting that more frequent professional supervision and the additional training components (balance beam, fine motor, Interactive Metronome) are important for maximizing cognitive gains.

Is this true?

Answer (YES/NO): NO